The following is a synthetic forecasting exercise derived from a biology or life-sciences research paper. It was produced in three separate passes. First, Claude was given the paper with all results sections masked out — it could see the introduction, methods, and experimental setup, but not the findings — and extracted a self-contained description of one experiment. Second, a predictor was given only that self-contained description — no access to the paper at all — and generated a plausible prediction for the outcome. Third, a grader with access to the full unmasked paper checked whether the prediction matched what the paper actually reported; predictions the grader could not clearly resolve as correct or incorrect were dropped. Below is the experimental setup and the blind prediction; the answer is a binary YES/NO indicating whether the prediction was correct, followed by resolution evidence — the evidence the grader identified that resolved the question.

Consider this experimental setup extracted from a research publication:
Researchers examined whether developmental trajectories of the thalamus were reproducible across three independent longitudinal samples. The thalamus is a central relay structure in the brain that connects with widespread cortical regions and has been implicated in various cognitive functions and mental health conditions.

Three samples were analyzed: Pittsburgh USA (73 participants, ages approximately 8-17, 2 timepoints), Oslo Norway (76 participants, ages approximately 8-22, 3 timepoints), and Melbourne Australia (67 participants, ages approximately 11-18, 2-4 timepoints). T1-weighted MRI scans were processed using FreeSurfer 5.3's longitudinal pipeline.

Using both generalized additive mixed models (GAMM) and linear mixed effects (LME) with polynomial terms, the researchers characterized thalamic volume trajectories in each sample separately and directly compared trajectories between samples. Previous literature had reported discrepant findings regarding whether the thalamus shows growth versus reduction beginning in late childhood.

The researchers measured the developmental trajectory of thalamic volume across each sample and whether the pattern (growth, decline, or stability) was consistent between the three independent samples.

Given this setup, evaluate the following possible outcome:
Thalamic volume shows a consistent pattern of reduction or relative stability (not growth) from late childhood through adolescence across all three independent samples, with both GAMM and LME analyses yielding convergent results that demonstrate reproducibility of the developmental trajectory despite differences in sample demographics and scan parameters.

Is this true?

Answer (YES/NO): NO